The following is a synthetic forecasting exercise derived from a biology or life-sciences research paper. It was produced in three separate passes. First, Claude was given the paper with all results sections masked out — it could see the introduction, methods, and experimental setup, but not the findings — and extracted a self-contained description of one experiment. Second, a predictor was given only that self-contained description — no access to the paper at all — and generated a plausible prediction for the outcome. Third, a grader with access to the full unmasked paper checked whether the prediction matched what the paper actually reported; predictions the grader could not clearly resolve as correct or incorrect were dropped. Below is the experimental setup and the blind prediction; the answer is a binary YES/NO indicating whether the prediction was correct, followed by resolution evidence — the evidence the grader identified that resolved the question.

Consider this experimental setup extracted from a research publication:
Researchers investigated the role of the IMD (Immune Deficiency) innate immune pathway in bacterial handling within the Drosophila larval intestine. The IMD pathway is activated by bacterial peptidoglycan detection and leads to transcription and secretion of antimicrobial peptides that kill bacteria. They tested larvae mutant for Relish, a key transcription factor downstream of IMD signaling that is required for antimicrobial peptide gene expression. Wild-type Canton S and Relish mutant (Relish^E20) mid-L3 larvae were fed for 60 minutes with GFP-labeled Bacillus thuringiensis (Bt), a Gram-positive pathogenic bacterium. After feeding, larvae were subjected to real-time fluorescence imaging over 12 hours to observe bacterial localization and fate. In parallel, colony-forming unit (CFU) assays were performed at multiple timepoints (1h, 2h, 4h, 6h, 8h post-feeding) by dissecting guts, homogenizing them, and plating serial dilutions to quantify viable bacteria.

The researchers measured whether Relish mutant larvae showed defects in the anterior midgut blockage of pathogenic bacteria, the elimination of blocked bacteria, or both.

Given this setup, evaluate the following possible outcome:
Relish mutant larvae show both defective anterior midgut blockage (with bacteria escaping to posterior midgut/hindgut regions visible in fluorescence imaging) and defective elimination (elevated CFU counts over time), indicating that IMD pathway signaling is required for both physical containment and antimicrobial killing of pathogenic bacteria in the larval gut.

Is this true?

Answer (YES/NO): NO